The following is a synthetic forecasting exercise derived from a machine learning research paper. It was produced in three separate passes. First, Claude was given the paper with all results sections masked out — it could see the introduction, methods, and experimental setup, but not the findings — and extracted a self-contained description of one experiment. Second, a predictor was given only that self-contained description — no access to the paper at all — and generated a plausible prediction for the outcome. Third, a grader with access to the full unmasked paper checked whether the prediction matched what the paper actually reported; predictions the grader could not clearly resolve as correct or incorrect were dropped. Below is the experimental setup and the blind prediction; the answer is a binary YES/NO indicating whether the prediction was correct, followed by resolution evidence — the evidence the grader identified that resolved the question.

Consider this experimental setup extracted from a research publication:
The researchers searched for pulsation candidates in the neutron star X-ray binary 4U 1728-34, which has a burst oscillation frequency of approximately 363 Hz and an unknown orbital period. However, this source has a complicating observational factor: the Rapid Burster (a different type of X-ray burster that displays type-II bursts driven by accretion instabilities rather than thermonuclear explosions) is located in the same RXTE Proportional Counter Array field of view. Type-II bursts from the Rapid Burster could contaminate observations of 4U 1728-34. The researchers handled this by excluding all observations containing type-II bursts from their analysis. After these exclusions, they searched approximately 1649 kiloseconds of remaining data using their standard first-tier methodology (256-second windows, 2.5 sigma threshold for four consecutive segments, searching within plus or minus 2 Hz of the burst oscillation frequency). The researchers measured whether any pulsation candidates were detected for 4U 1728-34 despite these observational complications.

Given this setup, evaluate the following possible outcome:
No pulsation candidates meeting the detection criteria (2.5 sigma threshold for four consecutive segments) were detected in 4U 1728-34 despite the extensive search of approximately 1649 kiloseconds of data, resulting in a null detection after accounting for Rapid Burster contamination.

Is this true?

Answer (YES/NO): NO